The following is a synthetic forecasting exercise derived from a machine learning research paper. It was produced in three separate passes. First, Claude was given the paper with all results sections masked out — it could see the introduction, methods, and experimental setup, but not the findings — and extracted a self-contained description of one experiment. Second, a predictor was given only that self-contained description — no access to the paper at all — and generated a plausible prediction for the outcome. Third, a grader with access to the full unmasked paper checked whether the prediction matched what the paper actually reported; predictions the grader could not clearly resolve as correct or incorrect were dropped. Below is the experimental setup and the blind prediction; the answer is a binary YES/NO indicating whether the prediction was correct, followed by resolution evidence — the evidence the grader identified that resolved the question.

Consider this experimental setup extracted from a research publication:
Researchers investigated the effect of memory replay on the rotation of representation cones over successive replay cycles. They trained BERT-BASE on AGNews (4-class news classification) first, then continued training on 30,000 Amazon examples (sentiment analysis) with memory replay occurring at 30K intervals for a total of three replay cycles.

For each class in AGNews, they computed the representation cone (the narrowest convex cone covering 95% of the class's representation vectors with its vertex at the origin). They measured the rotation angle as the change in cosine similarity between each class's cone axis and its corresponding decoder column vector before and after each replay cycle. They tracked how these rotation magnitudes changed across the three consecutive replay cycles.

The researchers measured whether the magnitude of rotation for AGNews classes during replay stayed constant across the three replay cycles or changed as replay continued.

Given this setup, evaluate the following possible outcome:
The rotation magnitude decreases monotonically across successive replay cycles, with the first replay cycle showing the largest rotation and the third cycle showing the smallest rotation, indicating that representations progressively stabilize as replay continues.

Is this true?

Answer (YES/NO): YES